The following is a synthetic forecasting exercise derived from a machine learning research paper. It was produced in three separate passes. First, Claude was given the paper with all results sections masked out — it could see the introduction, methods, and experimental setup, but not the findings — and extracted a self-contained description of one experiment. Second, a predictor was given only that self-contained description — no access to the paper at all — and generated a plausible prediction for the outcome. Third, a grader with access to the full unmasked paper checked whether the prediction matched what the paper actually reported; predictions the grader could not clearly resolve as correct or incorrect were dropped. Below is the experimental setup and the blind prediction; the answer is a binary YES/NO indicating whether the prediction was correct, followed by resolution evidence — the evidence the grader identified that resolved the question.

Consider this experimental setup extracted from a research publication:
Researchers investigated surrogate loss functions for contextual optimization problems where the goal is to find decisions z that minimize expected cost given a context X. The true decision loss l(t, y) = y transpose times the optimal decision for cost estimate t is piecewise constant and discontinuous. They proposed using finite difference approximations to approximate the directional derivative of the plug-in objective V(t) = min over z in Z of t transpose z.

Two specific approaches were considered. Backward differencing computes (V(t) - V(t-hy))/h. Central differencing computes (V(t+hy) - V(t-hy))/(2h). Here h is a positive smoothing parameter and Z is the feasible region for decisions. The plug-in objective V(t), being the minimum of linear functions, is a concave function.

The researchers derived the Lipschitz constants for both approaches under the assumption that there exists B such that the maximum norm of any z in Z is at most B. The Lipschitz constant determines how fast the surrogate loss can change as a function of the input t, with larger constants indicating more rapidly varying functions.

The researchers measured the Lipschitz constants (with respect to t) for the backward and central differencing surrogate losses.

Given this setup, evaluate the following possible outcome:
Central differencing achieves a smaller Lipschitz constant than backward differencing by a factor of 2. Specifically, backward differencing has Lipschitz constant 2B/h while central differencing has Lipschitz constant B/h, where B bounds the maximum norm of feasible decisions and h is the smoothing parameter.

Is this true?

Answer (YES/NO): YES